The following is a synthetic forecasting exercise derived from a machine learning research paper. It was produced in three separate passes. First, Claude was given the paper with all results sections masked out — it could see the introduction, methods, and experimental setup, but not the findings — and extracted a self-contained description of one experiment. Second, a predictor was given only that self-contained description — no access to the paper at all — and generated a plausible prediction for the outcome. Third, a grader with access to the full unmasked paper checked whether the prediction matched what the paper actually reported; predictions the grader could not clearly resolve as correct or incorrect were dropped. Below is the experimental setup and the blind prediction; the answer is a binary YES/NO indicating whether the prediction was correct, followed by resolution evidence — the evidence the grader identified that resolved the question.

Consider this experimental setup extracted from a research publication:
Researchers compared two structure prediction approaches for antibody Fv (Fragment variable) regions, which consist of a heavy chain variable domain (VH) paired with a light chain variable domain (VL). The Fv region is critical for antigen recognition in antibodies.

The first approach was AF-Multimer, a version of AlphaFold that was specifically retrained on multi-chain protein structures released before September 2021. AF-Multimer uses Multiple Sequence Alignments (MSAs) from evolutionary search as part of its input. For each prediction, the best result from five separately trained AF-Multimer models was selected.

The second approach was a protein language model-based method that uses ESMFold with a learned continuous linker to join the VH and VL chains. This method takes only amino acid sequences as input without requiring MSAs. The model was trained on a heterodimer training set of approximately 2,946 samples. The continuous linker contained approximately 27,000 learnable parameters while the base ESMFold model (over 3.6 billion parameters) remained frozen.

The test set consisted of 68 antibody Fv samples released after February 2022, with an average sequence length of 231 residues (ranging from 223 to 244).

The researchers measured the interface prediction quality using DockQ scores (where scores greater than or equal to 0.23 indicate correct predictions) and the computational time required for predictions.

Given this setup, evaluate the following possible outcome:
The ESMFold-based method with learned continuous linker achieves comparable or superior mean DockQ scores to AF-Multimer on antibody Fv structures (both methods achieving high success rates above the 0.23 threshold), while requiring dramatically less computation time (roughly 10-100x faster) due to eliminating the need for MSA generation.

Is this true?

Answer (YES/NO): NO